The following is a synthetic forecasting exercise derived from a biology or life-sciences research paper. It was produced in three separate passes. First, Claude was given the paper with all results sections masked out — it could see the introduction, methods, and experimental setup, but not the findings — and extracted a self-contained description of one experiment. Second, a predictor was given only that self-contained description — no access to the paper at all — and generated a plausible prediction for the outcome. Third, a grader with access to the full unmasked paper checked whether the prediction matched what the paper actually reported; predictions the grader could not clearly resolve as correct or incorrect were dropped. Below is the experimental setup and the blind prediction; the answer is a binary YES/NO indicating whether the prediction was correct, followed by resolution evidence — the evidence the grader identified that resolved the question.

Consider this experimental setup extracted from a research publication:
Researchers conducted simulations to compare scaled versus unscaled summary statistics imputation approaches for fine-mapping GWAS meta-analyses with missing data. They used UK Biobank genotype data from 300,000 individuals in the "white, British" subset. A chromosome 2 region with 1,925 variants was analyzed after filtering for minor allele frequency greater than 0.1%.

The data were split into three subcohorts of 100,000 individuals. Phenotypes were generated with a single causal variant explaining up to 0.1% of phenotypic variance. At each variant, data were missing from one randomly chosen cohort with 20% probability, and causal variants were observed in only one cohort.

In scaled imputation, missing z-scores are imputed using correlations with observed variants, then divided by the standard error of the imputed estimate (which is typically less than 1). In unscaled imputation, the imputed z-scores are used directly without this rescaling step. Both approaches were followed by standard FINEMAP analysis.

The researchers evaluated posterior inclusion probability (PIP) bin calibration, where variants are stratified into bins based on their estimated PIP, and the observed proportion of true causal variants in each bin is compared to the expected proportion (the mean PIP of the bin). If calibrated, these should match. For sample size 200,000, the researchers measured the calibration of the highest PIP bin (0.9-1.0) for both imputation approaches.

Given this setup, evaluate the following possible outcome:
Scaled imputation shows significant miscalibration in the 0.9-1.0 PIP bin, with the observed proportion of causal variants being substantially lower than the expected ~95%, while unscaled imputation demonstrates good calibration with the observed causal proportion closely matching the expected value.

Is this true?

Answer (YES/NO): NO